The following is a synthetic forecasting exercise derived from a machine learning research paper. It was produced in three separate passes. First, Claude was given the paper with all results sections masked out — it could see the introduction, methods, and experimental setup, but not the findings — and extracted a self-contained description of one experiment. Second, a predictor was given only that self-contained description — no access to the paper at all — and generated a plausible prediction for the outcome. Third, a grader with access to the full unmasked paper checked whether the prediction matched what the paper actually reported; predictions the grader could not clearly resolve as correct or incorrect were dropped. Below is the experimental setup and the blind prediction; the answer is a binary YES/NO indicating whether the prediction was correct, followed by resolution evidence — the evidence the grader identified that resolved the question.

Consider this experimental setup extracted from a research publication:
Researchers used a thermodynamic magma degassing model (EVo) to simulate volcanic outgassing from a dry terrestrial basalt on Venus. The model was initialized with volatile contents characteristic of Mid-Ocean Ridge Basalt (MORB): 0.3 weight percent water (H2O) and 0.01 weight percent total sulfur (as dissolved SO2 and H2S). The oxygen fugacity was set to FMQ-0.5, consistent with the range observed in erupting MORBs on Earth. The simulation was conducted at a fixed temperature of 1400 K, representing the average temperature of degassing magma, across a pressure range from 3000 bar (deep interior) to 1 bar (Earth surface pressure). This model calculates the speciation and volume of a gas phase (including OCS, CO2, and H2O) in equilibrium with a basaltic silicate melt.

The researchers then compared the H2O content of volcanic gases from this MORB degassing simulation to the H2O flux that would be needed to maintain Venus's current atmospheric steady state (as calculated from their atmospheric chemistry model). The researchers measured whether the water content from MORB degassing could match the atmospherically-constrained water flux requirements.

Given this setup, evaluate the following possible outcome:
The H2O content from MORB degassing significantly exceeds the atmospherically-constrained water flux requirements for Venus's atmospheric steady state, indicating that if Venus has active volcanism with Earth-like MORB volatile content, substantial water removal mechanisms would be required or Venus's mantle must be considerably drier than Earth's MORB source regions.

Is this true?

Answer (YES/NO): YES